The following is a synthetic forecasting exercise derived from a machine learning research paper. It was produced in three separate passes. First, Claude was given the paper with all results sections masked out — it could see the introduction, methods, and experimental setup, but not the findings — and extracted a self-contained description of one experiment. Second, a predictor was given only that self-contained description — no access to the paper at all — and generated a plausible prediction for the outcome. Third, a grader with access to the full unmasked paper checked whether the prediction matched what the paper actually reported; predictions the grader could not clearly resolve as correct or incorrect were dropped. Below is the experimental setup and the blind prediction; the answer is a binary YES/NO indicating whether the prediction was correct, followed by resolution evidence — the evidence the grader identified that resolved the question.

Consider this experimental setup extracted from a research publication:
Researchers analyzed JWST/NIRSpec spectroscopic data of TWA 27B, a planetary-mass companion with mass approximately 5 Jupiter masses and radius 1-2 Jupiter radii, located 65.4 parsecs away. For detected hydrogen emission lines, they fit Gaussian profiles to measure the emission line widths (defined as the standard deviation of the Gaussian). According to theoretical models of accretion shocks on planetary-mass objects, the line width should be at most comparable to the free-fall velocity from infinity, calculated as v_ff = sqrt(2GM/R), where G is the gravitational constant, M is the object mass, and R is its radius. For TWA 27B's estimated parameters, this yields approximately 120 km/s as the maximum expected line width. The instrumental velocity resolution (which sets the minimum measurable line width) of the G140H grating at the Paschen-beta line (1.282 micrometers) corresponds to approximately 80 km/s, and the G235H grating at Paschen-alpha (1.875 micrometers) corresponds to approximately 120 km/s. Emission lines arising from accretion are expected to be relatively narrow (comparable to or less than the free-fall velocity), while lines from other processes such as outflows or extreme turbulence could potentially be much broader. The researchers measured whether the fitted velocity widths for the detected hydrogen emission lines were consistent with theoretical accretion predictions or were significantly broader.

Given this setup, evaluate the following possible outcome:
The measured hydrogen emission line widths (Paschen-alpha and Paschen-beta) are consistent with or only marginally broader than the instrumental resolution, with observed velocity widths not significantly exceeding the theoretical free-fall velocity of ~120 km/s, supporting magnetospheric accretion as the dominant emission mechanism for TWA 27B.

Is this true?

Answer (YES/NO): NO